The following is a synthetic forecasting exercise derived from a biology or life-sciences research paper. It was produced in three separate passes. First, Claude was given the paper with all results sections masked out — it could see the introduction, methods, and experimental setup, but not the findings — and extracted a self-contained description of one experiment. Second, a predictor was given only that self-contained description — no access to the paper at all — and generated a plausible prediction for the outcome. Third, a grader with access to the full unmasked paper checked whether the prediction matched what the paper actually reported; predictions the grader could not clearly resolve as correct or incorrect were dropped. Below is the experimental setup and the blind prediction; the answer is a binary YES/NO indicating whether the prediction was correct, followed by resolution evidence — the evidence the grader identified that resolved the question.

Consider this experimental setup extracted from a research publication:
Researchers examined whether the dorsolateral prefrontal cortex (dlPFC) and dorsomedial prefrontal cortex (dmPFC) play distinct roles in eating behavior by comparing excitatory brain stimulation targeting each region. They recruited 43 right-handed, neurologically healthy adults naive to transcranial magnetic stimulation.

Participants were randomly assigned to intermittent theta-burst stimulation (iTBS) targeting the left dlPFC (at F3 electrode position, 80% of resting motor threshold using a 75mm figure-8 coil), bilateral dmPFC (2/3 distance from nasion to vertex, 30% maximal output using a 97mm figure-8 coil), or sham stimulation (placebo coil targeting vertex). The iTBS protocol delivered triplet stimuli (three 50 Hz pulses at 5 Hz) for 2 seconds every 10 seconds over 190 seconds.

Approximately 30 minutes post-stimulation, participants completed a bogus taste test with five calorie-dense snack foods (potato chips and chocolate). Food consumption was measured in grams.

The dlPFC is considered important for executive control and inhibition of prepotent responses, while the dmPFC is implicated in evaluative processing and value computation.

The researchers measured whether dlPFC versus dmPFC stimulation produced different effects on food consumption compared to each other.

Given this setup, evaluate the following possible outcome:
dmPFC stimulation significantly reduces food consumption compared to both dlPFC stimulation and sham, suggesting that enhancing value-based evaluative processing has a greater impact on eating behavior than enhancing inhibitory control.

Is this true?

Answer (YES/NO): NO